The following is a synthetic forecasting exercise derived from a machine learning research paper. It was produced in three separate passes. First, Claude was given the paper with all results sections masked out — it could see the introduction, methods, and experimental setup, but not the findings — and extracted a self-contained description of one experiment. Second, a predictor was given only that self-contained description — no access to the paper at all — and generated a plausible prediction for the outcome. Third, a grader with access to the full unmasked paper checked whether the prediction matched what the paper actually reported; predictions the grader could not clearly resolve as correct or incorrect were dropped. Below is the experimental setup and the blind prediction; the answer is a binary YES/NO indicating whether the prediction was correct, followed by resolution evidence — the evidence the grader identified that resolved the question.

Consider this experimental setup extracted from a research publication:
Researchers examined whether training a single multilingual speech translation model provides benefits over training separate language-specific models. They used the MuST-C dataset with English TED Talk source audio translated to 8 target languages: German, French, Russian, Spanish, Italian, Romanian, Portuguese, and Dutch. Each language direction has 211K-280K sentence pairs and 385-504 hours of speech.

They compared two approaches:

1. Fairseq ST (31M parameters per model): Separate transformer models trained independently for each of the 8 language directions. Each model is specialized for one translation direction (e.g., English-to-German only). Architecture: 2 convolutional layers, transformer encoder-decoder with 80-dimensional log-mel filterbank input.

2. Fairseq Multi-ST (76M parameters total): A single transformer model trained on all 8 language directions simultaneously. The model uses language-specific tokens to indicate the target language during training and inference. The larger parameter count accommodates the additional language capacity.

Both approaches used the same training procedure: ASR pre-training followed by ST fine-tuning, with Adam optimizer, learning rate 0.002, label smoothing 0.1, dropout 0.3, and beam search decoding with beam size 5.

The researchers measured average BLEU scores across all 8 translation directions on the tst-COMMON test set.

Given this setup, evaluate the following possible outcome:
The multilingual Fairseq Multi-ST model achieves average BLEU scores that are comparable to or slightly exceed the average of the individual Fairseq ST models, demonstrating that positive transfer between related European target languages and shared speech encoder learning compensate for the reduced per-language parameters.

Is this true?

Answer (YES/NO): YES